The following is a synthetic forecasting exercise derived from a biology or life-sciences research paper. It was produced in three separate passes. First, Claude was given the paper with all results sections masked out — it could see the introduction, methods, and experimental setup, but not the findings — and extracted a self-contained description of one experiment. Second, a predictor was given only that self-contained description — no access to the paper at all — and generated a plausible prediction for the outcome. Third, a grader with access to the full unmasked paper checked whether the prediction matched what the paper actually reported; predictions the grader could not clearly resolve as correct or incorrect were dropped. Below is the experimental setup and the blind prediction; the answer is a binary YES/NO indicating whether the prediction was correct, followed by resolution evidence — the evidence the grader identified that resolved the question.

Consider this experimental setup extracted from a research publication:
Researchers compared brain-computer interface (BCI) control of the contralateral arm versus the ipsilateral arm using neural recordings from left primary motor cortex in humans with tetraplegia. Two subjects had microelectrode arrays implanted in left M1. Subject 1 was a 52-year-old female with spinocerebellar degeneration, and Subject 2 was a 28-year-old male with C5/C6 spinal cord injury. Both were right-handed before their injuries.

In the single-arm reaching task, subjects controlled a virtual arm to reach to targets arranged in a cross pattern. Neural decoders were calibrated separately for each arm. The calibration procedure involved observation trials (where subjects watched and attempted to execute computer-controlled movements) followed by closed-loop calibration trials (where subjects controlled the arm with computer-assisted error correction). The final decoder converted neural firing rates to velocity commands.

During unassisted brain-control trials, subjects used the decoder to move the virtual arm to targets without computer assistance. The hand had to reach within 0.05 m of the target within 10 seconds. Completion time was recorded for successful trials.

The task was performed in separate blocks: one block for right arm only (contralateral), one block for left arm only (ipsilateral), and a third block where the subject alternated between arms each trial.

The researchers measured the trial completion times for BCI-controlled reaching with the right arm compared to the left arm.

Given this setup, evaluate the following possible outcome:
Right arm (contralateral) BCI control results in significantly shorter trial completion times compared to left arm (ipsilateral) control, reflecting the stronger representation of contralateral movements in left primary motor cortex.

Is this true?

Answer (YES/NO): YES